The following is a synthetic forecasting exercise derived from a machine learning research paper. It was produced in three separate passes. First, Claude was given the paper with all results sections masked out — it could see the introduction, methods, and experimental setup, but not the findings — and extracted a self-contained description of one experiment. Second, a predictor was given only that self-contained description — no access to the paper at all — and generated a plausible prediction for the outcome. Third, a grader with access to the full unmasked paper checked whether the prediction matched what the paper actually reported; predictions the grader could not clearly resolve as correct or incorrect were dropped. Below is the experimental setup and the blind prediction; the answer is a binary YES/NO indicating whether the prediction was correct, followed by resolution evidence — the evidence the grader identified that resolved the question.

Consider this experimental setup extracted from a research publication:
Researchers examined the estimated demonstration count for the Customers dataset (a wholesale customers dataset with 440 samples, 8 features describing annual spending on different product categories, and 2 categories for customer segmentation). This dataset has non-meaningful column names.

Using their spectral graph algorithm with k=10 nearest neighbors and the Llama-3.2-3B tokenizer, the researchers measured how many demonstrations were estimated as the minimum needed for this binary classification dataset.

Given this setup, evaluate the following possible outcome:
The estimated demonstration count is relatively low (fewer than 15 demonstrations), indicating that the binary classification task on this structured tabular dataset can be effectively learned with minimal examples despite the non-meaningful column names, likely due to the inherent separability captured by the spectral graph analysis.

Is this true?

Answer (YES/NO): YES